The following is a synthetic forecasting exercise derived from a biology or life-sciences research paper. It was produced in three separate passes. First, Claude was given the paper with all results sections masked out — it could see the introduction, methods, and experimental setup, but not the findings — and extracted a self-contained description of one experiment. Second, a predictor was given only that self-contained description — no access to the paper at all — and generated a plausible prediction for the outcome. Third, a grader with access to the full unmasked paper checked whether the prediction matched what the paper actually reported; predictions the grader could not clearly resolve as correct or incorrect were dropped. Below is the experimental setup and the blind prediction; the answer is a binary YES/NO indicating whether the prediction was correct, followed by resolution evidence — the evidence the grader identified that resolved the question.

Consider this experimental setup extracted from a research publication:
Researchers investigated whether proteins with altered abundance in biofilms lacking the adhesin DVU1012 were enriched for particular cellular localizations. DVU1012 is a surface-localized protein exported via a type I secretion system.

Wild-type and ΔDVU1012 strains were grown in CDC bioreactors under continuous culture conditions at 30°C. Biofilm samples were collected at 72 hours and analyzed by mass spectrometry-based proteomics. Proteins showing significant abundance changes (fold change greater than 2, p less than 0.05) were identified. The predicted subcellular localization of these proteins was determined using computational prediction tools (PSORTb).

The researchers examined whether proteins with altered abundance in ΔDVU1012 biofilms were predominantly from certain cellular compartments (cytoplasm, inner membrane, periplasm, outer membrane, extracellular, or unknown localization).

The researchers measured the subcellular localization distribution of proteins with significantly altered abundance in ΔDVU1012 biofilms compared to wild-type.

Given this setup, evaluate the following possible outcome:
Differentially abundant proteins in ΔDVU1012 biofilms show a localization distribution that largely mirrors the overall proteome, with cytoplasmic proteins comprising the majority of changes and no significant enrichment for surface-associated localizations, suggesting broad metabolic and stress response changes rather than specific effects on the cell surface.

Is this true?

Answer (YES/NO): NO